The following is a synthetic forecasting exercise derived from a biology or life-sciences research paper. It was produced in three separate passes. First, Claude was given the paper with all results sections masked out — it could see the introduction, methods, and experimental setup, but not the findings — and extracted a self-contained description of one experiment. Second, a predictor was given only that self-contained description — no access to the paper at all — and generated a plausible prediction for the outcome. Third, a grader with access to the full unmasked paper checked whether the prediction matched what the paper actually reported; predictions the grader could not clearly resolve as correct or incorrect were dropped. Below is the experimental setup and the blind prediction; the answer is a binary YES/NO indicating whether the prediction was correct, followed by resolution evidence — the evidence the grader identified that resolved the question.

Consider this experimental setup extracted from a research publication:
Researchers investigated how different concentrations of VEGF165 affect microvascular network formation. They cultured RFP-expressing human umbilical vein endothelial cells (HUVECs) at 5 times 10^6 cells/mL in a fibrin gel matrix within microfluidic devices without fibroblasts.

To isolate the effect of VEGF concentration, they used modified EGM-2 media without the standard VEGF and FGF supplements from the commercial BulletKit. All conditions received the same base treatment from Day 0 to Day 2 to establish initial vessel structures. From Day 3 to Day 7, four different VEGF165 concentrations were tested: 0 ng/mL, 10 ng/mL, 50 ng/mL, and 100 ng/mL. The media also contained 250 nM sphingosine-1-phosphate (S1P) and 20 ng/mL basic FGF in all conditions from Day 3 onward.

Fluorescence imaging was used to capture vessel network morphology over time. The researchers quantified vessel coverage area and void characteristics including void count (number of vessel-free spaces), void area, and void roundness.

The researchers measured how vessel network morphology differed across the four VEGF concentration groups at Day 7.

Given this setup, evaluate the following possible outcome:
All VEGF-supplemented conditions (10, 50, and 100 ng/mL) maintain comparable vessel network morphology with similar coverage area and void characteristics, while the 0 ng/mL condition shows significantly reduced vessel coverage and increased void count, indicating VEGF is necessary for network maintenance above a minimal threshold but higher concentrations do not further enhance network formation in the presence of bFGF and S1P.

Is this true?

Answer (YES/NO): NO